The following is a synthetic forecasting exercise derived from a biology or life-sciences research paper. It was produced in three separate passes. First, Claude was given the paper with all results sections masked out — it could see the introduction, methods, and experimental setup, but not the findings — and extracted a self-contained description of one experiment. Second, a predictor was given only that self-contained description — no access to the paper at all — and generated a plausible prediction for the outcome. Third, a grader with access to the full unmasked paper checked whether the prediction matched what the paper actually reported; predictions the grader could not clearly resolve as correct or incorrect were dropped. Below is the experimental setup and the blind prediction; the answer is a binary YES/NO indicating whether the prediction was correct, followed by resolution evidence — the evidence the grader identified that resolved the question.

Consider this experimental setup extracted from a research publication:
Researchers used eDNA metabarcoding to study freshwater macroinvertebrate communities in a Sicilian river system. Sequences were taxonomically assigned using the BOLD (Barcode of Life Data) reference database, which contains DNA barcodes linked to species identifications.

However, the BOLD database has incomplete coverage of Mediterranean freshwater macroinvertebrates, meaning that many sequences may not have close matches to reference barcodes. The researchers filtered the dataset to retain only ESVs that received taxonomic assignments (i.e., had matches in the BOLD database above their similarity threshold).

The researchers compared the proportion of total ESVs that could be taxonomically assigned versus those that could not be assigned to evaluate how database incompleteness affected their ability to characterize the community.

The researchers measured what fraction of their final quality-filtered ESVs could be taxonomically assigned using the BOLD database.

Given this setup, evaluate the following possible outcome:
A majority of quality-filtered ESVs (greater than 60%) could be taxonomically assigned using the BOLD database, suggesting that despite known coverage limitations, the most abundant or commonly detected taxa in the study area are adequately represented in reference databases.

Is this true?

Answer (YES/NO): YES